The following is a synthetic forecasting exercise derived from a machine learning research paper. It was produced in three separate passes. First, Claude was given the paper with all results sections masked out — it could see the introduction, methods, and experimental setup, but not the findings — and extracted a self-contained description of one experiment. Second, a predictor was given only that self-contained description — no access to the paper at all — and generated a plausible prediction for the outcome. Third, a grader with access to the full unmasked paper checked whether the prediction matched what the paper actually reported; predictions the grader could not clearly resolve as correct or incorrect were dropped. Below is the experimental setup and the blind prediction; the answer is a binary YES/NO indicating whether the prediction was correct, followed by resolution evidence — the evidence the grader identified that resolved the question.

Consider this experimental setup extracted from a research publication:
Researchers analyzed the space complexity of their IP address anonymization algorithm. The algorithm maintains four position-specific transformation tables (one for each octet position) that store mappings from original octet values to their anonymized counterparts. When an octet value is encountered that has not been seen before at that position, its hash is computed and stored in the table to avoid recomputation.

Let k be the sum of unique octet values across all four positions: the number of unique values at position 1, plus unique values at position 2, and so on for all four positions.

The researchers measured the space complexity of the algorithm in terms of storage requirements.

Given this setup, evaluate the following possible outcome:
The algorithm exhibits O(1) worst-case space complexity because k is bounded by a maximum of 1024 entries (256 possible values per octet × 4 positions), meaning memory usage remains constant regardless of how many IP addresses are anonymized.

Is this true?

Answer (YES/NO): NO